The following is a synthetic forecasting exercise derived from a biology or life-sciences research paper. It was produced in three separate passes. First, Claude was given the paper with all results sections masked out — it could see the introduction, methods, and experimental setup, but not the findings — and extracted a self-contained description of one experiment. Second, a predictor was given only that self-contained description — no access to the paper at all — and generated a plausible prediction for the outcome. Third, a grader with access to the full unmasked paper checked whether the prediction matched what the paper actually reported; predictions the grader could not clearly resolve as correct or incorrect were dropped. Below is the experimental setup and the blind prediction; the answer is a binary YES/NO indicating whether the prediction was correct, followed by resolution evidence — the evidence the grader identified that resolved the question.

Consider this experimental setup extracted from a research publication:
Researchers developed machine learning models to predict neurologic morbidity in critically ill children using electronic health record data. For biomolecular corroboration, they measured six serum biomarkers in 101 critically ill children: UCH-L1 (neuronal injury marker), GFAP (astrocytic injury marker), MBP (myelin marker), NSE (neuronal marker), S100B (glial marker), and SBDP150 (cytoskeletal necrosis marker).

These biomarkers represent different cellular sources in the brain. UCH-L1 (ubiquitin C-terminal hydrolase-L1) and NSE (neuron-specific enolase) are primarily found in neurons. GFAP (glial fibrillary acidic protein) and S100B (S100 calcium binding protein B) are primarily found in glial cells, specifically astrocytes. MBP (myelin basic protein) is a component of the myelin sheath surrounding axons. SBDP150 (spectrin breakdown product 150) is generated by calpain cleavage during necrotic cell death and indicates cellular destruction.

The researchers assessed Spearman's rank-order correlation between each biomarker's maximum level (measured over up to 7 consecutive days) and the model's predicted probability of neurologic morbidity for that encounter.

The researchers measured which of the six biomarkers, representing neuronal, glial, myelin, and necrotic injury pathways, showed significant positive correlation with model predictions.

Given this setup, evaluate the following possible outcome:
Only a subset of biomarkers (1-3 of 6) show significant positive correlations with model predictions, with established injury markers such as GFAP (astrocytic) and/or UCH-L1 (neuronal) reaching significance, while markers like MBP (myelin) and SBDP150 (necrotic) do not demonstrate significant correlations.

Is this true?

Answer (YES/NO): YES